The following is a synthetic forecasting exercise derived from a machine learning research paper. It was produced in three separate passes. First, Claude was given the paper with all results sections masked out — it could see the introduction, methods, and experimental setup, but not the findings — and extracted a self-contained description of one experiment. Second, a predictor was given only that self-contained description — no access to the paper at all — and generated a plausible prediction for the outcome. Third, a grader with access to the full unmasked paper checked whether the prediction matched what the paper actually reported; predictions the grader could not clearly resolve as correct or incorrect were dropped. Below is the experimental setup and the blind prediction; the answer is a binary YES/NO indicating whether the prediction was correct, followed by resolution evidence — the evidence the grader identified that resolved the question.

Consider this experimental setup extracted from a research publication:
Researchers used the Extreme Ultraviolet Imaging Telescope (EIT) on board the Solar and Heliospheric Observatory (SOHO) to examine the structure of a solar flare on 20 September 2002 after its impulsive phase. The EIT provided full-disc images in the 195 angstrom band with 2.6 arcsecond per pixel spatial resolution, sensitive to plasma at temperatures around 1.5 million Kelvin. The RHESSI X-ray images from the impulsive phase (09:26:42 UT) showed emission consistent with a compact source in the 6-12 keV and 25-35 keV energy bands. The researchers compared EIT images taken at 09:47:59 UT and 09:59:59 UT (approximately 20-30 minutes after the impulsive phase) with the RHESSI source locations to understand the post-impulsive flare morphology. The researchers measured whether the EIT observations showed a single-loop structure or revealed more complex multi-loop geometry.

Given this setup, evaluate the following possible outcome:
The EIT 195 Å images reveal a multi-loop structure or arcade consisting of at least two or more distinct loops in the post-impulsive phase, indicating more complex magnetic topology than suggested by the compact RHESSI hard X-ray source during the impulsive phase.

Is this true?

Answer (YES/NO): NO